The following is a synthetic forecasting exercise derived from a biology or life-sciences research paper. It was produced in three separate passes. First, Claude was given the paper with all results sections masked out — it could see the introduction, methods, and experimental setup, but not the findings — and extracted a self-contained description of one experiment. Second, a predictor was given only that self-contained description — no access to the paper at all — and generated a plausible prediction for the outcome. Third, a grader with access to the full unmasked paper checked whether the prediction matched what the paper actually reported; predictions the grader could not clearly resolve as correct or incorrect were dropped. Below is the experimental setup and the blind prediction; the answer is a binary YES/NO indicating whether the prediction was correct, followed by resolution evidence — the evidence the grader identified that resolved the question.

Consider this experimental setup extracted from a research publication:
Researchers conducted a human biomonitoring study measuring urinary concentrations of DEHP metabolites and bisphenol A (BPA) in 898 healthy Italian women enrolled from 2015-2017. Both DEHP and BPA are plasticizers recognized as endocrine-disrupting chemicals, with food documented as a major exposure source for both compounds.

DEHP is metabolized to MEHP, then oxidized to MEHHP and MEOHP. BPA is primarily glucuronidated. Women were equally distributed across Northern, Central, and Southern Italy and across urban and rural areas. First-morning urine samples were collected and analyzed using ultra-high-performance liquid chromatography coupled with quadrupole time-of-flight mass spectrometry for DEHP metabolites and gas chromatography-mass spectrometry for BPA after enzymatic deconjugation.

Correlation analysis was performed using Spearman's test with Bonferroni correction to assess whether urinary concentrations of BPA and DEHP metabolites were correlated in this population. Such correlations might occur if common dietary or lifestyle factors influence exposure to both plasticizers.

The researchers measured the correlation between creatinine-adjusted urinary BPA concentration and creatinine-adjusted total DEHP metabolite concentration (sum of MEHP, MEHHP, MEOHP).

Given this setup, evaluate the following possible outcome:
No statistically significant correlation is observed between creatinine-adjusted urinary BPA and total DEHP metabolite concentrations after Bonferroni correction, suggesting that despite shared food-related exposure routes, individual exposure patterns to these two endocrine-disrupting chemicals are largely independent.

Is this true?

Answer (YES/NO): NO